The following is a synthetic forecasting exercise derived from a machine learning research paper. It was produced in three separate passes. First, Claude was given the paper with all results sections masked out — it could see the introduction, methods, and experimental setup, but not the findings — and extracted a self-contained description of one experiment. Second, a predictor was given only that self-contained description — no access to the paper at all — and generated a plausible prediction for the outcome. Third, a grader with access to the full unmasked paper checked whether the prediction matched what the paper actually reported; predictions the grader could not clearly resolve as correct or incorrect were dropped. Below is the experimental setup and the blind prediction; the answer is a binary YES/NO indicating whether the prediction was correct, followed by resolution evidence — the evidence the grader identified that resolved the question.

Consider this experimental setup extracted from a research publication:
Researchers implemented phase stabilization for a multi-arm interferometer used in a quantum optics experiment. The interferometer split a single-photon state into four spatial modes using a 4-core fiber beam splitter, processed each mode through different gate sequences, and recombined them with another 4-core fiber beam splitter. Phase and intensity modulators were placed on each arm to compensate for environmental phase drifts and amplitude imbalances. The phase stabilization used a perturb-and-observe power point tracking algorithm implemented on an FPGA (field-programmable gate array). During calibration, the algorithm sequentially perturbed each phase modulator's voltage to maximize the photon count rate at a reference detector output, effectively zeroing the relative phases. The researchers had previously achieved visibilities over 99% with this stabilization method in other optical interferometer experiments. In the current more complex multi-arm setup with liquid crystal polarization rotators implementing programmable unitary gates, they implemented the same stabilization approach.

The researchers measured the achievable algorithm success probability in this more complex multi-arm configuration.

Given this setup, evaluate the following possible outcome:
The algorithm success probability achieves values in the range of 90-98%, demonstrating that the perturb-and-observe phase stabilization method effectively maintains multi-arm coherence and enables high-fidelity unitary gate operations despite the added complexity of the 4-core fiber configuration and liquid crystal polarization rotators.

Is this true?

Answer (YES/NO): YES